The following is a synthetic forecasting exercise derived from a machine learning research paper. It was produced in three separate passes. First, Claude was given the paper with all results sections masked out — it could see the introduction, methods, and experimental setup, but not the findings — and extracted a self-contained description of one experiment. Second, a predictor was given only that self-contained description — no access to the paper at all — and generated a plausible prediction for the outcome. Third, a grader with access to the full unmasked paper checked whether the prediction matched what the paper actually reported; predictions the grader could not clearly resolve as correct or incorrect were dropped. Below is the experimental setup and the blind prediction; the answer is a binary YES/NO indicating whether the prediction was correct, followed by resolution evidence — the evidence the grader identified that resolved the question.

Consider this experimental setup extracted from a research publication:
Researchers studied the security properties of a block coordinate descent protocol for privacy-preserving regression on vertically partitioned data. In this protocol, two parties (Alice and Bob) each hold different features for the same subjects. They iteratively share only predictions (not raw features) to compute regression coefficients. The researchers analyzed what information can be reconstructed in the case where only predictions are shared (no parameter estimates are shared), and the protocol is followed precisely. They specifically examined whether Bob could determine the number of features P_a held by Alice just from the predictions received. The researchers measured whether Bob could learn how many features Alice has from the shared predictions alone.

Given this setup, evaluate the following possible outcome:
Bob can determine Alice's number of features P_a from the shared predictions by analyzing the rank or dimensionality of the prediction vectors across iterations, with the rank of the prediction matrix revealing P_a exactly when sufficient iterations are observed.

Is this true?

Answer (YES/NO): NO